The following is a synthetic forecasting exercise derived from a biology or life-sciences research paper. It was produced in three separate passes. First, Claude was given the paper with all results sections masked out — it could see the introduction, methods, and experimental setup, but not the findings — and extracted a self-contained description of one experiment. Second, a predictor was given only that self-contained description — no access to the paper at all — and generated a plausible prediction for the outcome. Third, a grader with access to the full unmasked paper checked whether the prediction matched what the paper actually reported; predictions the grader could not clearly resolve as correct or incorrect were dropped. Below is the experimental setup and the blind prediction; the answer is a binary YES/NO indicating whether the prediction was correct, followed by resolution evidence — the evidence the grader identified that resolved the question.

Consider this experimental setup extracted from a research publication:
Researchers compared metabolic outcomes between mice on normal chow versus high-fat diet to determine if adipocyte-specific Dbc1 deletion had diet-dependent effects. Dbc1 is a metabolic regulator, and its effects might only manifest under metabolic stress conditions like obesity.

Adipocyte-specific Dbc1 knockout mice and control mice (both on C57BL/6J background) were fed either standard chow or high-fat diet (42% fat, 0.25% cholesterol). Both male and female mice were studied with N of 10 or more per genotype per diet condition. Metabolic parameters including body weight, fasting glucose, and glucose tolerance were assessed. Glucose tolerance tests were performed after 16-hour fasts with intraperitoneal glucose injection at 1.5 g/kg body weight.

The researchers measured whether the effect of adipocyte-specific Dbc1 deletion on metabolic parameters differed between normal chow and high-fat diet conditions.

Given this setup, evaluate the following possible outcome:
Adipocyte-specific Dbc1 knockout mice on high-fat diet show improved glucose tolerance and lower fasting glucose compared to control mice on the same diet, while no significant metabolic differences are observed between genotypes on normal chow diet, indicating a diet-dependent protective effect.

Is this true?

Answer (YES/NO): NO